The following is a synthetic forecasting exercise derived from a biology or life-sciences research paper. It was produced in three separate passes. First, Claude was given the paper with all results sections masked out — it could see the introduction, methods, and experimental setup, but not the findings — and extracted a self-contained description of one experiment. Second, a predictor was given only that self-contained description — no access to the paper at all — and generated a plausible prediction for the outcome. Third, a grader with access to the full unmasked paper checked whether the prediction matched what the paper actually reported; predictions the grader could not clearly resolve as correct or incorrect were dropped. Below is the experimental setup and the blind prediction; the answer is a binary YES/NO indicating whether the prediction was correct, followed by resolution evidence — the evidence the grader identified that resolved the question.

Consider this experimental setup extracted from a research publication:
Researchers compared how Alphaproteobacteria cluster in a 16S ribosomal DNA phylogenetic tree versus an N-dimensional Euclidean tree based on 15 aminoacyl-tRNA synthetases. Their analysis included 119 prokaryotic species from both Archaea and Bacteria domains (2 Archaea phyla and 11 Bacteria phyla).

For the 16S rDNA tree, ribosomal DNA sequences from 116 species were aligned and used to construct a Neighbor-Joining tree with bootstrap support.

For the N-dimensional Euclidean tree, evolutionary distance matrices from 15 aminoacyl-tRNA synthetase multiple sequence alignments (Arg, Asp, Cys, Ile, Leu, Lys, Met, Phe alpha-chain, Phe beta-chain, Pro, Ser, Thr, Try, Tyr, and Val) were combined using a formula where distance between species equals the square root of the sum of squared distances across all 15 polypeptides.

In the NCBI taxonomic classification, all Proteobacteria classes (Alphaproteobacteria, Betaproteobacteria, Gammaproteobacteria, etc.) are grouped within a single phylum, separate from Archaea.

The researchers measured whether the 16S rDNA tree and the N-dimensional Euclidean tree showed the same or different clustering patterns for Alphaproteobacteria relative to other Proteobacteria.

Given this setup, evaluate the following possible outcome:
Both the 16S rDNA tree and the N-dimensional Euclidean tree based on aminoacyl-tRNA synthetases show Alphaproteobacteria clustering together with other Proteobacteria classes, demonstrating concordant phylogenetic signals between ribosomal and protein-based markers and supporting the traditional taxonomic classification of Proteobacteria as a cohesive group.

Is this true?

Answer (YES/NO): NO